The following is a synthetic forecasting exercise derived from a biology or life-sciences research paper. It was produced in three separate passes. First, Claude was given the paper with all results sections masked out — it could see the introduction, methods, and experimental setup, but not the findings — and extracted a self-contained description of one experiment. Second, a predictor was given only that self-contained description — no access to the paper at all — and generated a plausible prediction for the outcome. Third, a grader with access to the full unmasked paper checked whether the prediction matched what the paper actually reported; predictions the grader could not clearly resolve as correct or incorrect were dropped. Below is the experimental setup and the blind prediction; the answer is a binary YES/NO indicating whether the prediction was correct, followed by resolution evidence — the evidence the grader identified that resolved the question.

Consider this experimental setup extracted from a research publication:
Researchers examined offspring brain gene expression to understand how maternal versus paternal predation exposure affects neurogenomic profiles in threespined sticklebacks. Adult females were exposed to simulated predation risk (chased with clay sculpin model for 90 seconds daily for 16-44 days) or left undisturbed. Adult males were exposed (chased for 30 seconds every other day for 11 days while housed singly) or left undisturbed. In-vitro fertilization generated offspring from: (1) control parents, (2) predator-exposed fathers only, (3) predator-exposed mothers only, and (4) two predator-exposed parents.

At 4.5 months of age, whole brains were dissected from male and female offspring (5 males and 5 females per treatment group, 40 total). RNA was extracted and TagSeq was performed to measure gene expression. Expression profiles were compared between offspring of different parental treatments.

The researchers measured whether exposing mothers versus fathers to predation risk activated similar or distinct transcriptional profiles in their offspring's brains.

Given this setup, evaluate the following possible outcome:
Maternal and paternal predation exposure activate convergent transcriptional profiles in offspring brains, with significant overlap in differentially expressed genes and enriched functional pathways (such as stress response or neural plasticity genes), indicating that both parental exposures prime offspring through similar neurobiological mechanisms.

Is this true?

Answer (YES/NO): NO